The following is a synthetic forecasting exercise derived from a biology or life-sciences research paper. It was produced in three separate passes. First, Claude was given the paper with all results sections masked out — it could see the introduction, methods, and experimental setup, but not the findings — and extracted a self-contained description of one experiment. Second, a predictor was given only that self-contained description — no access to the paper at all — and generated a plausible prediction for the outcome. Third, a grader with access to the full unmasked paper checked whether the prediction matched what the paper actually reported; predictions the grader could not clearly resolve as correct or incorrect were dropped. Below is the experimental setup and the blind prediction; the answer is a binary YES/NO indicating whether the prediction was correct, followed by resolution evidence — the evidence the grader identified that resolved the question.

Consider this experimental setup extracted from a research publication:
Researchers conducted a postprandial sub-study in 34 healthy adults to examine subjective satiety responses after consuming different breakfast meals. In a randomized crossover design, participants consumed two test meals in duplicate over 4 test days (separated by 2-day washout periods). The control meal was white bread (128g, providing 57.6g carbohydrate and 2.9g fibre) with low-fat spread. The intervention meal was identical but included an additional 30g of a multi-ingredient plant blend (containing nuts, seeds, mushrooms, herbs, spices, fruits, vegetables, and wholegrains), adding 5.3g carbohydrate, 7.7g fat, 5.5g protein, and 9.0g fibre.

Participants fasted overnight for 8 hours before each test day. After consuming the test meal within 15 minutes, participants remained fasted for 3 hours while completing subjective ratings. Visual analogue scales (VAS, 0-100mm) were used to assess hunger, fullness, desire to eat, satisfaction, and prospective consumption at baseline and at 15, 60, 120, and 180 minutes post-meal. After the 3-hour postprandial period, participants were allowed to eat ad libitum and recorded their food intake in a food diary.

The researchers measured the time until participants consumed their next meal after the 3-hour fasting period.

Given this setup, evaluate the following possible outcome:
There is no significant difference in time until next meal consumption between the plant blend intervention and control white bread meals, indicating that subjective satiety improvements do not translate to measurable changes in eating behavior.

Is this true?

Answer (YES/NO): YES